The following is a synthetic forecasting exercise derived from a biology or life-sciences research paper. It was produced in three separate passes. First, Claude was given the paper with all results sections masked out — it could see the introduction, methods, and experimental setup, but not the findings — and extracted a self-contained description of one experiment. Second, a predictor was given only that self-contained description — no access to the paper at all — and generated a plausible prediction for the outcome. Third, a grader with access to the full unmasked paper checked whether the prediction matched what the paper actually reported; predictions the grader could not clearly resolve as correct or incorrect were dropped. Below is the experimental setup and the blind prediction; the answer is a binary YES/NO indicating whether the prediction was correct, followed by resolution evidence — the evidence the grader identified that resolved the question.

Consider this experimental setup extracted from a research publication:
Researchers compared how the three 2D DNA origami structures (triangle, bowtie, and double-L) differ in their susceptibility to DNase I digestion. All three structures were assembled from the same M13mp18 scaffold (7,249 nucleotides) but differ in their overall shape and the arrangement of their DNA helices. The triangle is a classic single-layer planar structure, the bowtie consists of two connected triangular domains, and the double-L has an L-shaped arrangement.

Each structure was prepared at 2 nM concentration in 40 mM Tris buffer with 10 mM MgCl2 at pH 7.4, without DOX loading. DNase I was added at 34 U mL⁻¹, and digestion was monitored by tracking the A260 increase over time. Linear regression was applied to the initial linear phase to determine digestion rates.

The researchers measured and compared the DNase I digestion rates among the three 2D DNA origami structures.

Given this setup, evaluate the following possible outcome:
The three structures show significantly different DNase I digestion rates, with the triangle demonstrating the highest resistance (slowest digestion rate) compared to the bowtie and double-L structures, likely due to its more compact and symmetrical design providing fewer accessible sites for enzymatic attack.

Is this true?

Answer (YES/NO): NO